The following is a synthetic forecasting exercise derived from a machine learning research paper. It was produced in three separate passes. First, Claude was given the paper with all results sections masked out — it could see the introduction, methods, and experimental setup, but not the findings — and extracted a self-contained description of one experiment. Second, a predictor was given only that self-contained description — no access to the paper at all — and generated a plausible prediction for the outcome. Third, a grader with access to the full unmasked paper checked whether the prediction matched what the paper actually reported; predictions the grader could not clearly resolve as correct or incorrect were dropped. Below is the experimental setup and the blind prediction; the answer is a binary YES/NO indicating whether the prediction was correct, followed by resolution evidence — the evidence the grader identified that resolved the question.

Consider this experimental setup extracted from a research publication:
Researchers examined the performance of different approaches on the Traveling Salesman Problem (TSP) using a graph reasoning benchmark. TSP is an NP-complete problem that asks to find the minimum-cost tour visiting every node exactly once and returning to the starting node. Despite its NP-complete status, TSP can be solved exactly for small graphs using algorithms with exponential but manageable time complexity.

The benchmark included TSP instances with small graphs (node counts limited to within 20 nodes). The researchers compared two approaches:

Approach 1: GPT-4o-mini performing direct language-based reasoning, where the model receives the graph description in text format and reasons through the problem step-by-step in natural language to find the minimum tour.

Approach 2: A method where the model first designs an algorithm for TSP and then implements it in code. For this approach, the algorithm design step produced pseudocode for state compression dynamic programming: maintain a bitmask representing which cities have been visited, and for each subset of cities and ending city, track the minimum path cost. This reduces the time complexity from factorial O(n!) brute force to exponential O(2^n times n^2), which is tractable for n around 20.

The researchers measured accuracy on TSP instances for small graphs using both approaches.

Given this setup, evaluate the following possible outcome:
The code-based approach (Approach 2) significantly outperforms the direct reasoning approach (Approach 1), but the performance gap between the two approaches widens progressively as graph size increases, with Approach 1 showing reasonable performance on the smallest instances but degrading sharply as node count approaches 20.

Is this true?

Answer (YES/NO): NO